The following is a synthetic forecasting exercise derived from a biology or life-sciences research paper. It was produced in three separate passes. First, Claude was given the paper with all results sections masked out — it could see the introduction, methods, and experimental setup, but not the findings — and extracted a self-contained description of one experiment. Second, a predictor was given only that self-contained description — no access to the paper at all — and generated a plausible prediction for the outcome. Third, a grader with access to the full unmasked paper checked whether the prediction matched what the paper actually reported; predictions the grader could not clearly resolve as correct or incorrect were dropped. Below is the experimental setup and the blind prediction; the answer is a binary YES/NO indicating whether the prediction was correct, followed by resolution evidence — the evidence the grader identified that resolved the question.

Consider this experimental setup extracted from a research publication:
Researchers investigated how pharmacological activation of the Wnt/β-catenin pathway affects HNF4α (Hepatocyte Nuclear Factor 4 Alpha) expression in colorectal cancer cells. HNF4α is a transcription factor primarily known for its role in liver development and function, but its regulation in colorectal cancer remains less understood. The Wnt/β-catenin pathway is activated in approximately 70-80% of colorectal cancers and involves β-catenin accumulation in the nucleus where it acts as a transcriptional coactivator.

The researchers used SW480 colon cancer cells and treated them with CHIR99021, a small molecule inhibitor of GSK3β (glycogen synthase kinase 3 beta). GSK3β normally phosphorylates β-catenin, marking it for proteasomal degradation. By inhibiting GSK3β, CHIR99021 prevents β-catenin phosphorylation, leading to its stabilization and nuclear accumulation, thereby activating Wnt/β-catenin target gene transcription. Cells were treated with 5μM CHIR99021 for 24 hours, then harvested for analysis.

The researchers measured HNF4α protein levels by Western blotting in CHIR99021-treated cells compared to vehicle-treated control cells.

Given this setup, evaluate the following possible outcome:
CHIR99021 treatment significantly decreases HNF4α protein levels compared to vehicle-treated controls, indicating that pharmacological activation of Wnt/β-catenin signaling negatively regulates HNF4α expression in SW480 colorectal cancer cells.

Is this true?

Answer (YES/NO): NO